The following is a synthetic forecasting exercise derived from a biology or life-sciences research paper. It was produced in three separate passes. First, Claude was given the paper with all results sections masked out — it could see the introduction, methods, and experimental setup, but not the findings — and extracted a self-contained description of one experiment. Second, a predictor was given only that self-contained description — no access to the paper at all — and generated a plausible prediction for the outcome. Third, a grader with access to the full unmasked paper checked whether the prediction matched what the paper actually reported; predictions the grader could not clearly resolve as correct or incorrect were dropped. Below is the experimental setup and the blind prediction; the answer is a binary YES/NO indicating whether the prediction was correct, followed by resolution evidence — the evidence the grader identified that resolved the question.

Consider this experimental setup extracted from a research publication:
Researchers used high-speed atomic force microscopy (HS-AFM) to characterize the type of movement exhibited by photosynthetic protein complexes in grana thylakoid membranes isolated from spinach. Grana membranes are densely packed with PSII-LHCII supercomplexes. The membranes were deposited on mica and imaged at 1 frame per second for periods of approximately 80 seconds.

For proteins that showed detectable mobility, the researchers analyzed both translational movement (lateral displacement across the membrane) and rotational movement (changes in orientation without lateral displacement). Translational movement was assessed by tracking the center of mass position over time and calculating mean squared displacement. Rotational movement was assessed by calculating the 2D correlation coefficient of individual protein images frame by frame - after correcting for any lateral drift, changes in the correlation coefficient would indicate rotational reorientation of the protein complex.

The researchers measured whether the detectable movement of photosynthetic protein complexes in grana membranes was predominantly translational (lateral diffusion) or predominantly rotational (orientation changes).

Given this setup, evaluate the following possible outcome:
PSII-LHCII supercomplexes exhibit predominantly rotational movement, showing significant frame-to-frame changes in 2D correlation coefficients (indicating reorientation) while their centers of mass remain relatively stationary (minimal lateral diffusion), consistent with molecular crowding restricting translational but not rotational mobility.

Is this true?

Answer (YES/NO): YES